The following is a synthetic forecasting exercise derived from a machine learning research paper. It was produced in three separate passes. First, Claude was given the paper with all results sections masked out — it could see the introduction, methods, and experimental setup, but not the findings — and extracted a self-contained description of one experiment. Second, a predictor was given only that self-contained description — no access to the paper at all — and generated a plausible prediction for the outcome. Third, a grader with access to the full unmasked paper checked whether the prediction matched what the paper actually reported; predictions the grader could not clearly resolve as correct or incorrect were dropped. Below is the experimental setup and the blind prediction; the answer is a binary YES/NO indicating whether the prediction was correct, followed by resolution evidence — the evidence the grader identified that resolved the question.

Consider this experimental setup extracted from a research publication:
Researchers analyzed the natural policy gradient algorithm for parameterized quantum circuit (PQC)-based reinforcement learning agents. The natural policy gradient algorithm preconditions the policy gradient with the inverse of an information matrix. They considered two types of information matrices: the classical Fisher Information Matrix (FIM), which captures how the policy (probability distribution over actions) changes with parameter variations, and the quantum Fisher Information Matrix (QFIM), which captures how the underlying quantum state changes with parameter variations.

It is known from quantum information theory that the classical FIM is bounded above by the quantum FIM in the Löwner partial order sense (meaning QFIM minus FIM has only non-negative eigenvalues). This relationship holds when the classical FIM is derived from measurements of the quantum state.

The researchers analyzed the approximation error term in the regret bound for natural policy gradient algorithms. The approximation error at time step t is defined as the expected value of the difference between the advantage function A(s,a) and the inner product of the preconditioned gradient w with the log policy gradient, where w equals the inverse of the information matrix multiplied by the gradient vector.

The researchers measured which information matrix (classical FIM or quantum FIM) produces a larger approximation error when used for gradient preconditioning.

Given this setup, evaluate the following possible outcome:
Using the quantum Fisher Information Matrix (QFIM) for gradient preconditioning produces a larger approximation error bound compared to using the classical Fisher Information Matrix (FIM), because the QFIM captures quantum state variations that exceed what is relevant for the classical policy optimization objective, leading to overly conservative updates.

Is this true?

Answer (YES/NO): YES